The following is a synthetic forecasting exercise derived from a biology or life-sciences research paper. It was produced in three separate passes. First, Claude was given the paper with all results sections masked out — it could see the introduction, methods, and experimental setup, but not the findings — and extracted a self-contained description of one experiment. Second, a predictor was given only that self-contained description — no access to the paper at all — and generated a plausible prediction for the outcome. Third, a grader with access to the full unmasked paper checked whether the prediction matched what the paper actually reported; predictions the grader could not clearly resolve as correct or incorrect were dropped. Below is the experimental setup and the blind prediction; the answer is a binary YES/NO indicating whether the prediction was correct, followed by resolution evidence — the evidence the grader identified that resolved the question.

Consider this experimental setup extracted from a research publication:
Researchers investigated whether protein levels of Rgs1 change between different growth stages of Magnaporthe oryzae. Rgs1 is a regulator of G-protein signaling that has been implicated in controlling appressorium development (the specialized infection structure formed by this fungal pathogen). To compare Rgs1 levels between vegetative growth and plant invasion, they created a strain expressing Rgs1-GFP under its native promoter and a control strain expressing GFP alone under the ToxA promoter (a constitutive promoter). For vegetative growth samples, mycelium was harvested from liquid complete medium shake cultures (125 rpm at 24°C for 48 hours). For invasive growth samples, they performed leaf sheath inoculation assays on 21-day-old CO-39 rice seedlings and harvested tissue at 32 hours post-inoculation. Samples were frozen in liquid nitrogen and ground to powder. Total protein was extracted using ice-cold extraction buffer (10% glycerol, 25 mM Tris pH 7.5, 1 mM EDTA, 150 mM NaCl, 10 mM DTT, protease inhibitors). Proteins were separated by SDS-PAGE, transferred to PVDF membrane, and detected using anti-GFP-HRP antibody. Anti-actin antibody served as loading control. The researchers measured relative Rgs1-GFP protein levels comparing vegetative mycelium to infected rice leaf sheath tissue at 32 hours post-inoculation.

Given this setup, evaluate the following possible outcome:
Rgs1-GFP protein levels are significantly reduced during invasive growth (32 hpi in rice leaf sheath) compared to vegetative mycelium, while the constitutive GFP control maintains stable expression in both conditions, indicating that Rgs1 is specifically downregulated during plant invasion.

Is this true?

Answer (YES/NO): YES